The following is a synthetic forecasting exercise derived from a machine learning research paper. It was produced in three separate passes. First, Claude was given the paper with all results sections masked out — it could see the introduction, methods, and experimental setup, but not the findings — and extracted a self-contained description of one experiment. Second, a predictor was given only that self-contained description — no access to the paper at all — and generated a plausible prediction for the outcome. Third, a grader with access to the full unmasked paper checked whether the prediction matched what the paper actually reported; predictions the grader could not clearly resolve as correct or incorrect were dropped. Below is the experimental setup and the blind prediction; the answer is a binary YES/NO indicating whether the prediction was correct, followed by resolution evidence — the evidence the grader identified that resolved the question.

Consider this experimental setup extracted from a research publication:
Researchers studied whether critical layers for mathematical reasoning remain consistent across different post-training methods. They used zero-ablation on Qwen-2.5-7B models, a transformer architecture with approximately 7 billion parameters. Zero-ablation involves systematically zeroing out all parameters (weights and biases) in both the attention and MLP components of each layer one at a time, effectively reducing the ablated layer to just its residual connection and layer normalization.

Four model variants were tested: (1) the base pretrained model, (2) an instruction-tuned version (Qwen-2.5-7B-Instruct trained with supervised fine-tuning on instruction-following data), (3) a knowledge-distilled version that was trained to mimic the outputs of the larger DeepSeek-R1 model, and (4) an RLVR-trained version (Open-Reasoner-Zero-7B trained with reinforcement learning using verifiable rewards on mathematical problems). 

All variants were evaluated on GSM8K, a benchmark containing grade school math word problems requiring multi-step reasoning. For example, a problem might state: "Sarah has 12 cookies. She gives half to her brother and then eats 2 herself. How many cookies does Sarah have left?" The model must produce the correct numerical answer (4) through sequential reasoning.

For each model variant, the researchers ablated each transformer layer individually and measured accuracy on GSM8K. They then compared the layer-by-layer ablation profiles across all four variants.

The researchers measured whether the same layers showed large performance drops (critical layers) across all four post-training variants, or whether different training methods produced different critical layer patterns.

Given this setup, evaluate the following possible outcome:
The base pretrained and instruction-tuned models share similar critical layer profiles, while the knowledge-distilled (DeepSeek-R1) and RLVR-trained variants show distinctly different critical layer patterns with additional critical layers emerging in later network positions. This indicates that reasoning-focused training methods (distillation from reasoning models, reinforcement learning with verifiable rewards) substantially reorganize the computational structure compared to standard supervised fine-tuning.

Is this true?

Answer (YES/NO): NO